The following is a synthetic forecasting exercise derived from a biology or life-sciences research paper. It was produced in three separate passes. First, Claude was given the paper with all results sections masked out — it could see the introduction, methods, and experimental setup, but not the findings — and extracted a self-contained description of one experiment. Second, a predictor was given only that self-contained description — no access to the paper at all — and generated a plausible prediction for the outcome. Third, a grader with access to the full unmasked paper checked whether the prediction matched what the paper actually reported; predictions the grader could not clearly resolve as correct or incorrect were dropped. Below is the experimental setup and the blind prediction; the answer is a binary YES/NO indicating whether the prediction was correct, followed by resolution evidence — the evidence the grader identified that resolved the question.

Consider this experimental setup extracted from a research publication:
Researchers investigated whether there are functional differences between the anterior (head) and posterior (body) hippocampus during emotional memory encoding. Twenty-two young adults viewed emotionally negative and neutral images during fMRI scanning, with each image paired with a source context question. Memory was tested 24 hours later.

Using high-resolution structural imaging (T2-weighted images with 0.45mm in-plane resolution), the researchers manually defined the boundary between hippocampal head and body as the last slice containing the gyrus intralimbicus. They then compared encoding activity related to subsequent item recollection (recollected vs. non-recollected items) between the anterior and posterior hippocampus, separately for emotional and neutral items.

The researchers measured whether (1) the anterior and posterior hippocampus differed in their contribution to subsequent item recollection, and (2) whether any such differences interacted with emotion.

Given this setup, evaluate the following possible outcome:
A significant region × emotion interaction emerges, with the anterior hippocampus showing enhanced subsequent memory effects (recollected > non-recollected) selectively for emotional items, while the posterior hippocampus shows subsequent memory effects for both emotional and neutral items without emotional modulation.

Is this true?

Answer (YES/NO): NO